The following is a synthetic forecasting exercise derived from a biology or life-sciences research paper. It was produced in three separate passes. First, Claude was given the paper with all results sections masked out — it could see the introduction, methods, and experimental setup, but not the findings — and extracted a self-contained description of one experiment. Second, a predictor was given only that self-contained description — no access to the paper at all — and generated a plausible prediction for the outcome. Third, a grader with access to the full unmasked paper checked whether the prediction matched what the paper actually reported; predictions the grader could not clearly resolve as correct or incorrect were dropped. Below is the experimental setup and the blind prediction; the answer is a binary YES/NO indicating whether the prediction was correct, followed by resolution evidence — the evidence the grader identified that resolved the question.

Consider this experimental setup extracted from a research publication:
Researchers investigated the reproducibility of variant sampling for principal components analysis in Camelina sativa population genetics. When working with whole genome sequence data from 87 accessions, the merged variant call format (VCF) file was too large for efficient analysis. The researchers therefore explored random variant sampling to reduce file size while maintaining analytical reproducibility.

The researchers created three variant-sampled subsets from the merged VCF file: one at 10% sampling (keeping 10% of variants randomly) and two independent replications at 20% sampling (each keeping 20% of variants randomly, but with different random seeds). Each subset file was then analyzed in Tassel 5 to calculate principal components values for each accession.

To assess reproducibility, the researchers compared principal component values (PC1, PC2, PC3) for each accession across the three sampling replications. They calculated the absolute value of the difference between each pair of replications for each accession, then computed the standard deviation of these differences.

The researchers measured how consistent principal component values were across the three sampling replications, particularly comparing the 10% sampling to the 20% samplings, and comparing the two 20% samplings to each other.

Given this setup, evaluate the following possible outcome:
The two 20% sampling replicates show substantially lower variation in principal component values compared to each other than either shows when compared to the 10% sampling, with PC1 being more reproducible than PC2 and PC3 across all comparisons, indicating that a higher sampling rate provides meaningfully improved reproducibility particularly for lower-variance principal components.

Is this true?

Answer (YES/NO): NO